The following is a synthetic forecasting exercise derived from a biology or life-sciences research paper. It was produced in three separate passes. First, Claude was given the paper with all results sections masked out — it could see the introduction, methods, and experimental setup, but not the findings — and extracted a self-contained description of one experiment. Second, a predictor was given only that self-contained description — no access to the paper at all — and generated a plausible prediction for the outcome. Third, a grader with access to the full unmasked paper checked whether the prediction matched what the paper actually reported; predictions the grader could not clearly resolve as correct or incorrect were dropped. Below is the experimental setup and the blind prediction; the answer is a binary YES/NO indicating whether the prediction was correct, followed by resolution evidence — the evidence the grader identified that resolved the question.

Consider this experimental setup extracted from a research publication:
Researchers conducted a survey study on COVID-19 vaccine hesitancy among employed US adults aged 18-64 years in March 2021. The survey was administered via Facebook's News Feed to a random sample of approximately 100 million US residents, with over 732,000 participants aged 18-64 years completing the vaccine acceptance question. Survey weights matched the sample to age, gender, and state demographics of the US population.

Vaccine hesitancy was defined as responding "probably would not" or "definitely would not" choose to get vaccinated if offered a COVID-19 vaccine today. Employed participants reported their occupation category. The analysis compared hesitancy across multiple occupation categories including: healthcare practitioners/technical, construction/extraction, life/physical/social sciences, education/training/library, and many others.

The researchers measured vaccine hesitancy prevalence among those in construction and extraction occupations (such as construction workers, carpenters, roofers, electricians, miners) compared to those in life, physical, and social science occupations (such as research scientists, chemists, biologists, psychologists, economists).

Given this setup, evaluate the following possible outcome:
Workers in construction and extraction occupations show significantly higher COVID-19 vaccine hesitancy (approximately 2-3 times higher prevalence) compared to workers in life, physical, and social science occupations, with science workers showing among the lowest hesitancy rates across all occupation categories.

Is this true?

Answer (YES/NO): NO